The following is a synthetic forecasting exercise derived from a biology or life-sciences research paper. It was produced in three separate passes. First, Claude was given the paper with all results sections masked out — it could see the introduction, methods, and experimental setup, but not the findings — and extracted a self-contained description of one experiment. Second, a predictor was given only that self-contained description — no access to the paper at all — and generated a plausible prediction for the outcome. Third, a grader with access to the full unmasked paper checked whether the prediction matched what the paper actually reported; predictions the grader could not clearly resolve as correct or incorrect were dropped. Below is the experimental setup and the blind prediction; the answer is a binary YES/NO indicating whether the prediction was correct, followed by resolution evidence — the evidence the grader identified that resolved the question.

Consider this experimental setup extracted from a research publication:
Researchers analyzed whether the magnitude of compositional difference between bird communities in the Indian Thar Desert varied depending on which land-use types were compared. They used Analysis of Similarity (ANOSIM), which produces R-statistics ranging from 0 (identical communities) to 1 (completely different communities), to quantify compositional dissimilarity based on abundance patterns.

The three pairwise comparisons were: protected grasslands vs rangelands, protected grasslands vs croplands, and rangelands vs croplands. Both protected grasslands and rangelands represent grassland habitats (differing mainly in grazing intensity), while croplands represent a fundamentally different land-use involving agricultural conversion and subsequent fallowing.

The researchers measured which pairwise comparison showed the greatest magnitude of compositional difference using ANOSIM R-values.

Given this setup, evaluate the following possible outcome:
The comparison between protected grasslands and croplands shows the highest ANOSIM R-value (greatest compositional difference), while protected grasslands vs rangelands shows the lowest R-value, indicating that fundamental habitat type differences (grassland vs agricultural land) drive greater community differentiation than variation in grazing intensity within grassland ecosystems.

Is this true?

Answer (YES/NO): NO